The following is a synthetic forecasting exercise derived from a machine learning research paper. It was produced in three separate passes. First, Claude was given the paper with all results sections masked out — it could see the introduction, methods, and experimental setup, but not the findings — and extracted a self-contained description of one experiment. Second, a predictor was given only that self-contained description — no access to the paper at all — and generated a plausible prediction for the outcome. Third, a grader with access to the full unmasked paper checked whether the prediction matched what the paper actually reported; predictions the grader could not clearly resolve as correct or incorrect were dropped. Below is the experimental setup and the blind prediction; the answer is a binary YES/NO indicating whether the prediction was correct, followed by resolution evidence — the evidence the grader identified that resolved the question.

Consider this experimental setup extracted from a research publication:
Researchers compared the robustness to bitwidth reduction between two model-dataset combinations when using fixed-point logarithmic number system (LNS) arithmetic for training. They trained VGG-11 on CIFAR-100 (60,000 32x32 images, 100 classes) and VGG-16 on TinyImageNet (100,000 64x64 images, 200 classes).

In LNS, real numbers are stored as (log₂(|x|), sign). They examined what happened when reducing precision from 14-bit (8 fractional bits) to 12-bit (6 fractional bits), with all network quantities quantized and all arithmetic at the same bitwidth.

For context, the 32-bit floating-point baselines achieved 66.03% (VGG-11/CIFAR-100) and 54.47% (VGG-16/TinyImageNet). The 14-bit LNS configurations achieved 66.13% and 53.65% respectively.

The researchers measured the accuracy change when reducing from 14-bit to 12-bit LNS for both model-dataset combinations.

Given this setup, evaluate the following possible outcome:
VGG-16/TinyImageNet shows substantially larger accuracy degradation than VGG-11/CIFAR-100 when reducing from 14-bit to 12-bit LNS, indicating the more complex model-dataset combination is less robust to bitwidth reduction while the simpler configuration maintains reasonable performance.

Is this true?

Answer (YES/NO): NO